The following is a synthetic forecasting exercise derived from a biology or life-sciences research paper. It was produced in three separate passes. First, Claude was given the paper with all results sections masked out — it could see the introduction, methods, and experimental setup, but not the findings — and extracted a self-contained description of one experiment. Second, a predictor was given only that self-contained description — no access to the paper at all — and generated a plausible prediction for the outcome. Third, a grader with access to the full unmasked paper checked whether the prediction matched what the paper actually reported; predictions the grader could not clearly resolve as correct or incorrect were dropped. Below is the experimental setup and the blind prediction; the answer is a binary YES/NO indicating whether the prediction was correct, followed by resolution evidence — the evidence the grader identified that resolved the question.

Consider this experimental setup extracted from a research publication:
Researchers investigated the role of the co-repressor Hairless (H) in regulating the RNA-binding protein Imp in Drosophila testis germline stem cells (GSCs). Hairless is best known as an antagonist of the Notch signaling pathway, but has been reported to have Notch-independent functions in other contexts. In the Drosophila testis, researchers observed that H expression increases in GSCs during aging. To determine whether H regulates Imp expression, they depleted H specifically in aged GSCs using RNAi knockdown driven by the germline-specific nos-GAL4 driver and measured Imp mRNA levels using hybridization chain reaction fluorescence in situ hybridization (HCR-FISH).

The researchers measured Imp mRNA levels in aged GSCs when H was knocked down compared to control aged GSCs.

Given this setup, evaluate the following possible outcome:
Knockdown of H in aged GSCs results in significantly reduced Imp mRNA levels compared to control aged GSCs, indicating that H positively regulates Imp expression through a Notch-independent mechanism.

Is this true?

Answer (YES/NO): NO